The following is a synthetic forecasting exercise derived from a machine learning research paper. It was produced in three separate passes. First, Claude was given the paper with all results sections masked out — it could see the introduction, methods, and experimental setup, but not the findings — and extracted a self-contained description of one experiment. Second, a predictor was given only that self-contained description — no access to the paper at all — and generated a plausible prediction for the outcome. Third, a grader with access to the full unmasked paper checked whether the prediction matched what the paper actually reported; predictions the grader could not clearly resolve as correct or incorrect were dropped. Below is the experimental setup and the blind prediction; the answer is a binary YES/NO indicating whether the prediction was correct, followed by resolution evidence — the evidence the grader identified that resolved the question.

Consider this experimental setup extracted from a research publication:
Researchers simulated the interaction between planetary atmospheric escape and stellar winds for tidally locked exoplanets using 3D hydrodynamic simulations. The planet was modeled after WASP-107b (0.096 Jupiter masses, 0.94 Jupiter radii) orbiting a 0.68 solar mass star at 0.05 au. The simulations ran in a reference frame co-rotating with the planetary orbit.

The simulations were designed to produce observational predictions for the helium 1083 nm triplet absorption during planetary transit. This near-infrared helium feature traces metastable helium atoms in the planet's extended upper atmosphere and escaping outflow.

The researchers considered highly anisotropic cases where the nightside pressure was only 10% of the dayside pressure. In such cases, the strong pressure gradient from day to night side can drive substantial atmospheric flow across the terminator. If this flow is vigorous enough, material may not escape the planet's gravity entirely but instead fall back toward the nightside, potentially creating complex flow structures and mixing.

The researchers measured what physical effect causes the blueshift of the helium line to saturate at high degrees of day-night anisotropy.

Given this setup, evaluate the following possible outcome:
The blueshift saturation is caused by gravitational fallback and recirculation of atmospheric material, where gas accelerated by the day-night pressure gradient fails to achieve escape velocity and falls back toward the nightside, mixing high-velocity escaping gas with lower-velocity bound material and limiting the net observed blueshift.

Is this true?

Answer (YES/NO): YES